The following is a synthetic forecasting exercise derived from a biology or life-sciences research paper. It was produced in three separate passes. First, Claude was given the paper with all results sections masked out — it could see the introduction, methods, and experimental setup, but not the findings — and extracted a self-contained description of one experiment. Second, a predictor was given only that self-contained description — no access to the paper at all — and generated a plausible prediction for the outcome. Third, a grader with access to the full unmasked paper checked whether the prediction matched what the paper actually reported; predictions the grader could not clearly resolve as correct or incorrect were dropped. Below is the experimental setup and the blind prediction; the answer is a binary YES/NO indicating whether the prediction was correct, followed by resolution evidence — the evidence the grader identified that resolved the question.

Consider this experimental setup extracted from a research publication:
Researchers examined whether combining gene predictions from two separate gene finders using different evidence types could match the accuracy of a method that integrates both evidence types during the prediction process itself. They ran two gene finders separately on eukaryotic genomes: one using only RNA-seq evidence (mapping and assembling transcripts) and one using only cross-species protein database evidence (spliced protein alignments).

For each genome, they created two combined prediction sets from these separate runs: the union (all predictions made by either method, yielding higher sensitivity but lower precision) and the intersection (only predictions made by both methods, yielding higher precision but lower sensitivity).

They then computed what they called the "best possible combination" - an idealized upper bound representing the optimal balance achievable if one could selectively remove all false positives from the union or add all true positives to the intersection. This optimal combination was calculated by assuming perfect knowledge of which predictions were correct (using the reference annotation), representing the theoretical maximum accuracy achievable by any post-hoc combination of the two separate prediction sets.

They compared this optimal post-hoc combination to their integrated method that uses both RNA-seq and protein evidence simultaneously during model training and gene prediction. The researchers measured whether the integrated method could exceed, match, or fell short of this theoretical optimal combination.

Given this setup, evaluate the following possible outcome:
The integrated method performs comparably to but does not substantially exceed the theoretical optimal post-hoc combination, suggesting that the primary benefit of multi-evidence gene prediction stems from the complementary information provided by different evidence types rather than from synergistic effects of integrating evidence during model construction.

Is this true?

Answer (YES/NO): NO